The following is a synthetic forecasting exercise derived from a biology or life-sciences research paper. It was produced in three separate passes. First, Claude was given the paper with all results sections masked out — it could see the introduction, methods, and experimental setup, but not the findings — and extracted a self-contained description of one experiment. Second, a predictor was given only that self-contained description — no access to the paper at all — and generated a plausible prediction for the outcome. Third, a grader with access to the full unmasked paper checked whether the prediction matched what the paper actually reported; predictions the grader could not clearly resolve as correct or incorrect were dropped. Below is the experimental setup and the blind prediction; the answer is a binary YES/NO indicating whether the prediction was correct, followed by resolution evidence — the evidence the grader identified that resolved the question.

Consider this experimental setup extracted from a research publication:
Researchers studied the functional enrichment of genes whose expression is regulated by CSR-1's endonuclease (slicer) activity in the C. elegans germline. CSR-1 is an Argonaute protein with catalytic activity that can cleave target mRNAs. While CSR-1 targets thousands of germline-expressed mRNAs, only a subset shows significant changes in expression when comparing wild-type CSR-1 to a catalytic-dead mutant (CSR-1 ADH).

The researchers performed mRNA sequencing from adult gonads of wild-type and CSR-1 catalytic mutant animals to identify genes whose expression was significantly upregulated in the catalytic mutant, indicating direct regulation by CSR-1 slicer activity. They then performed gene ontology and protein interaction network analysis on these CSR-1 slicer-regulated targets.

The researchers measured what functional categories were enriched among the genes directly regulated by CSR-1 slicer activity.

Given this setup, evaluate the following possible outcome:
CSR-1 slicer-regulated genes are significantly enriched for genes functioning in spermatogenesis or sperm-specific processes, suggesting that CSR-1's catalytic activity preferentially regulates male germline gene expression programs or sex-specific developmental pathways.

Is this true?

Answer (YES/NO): NO